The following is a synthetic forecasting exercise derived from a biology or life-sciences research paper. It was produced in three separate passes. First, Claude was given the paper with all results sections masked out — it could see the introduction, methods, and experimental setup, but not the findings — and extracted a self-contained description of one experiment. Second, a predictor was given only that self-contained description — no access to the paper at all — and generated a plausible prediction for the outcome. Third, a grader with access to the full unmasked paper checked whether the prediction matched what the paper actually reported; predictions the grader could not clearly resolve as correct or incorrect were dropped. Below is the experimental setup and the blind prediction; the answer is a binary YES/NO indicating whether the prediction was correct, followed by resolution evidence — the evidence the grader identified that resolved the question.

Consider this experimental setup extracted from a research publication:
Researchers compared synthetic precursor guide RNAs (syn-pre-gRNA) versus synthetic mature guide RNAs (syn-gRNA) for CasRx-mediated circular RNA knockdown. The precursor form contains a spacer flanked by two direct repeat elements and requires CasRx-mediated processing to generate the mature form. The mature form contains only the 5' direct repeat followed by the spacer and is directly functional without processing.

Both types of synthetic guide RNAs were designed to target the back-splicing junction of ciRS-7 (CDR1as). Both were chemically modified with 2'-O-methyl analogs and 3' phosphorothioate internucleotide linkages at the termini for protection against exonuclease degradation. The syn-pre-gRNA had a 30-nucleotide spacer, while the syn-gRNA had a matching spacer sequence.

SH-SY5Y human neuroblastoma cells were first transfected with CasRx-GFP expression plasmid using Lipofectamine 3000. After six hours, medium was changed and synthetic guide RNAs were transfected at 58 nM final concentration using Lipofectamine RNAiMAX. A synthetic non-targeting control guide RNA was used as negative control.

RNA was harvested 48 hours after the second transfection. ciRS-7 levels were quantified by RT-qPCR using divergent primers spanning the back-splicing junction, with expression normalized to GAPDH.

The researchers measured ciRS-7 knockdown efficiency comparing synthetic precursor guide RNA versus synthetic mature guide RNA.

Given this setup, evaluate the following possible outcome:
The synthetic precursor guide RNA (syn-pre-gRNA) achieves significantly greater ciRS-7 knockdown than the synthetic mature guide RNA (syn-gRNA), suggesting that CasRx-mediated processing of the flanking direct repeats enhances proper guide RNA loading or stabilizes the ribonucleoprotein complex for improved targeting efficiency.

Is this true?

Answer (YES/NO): NO